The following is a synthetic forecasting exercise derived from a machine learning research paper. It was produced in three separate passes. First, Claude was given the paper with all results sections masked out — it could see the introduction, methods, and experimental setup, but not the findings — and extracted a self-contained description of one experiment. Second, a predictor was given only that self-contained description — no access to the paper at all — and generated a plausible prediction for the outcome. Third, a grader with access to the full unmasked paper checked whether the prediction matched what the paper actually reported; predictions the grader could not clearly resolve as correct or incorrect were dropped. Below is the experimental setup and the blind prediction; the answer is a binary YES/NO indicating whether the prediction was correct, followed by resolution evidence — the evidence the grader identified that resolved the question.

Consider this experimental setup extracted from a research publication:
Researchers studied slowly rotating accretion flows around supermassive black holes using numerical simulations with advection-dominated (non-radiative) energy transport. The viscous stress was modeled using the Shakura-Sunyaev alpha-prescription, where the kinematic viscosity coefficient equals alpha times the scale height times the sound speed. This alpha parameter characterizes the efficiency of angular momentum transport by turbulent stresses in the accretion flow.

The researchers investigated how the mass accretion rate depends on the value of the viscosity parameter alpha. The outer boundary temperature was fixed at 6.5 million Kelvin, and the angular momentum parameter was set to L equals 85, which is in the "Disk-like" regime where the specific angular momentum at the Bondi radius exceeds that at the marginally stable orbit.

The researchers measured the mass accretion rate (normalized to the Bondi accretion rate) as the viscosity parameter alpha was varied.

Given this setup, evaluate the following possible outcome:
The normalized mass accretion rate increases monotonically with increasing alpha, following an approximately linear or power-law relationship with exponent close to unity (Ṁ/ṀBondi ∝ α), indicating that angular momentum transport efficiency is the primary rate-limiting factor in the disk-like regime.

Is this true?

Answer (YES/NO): YES